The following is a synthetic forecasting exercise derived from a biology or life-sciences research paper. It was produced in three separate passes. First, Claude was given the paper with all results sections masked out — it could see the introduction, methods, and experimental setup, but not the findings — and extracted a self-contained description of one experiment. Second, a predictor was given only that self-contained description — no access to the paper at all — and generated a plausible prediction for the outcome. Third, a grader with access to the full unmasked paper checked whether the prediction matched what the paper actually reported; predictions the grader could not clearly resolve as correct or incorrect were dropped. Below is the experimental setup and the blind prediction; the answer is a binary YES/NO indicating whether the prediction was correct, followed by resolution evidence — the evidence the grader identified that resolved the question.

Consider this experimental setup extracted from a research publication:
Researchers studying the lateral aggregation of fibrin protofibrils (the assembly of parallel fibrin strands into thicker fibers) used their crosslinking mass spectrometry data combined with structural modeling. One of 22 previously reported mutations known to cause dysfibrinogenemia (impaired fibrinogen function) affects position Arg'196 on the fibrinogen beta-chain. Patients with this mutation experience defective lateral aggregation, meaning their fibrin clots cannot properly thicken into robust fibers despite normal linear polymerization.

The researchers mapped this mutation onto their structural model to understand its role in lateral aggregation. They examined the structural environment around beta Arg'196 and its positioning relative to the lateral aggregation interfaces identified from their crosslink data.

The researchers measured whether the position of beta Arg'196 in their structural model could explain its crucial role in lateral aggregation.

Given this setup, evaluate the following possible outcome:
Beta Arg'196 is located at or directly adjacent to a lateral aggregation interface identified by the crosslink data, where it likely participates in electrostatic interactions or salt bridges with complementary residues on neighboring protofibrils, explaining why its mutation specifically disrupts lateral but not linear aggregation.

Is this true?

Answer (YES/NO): YES